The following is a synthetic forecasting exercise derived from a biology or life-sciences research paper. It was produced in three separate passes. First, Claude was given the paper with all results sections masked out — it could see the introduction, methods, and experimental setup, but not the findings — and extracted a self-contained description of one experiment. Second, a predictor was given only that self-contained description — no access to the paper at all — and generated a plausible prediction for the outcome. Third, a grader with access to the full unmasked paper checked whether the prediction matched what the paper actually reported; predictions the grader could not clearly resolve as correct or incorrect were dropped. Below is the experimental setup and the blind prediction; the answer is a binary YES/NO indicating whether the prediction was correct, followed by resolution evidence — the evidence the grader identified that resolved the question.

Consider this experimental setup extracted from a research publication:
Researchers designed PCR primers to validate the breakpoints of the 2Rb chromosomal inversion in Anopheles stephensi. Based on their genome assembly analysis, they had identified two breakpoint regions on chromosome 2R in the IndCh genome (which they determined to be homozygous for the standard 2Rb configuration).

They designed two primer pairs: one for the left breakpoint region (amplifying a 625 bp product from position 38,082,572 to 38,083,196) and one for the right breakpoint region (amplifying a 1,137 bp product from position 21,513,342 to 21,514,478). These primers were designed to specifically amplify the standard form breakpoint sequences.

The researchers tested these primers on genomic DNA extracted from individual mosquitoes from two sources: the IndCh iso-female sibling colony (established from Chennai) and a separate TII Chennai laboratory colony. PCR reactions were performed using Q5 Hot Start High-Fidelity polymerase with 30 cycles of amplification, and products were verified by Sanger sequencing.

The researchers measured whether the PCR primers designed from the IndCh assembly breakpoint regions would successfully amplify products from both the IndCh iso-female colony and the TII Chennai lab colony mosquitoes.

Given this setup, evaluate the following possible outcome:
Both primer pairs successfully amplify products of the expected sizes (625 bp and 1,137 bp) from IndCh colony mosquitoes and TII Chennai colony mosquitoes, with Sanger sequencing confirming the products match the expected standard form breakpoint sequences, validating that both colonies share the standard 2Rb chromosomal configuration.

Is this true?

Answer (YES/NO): NO